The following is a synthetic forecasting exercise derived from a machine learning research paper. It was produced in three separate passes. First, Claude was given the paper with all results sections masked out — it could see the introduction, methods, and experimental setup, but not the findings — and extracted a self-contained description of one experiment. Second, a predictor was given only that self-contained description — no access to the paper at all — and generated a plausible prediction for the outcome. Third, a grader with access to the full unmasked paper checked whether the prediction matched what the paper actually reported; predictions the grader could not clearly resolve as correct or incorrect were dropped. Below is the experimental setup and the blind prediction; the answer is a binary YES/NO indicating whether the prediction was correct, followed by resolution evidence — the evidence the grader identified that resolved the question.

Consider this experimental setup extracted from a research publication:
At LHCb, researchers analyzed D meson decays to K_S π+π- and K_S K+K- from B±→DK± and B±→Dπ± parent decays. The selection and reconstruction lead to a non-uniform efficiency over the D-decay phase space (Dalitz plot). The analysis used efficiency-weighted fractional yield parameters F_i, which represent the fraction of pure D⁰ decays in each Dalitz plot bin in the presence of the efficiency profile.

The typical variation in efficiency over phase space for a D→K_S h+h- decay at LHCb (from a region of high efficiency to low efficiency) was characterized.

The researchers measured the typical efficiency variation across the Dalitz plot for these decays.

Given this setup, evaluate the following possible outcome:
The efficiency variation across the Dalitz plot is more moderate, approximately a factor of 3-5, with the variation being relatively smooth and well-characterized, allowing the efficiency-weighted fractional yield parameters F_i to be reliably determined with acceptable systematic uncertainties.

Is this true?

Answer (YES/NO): NO